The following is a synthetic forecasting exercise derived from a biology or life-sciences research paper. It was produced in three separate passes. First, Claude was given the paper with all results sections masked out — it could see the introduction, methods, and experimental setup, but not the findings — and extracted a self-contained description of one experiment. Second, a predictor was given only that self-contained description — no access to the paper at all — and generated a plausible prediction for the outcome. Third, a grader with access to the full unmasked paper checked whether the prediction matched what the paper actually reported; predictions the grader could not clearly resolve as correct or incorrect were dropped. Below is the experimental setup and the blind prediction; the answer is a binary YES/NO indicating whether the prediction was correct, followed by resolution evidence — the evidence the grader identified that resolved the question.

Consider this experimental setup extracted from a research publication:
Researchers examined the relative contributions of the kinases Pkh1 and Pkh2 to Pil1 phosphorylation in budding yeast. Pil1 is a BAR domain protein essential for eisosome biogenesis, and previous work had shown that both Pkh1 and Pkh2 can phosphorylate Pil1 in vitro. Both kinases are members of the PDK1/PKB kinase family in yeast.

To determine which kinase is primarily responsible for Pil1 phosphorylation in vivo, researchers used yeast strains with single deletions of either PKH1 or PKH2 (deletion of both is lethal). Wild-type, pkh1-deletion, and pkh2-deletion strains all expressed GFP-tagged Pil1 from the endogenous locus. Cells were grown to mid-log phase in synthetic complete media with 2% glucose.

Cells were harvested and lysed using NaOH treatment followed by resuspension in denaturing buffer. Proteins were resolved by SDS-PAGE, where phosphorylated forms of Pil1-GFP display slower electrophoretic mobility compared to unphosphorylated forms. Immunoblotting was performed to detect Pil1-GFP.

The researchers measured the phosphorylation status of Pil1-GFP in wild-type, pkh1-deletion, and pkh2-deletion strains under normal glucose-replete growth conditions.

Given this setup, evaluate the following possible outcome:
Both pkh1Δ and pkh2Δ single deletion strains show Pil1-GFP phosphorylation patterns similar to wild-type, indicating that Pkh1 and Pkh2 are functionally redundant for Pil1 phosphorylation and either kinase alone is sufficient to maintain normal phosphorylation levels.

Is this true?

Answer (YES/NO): NO